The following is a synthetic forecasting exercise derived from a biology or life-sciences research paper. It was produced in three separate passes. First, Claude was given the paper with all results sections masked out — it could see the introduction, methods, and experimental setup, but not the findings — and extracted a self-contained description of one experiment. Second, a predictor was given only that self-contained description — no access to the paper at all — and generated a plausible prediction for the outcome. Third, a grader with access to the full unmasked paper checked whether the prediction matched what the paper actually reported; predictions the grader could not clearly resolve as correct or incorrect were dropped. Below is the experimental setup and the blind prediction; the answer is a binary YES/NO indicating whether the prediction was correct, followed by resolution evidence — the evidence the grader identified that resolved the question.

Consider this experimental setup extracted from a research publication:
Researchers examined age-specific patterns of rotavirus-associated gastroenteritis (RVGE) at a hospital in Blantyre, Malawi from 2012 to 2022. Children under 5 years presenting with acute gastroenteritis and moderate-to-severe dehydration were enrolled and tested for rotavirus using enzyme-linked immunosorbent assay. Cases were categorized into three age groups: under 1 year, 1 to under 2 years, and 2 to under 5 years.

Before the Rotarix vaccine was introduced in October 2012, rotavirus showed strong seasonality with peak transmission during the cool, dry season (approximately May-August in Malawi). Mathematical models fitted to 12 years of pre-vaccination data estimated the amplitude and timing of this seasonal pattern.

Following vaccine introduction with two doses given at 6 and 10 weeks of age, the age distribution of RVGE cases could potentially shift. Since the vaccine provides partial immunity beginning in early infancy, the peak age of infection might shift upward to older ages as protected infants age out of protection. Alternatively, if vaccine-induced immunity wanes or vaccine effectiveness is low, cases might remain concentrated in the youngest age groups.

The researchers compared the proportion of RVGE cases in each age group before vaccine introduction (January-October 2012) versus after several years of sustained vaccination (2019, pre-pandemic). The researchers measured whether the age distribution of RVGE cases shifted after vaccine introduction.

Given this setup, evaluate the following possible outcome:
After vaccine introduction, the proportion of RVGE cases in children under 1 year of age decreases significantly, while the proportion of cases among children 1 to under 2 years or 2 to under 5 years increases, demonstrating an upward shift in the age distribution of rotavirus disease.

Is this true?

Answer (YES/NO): YES